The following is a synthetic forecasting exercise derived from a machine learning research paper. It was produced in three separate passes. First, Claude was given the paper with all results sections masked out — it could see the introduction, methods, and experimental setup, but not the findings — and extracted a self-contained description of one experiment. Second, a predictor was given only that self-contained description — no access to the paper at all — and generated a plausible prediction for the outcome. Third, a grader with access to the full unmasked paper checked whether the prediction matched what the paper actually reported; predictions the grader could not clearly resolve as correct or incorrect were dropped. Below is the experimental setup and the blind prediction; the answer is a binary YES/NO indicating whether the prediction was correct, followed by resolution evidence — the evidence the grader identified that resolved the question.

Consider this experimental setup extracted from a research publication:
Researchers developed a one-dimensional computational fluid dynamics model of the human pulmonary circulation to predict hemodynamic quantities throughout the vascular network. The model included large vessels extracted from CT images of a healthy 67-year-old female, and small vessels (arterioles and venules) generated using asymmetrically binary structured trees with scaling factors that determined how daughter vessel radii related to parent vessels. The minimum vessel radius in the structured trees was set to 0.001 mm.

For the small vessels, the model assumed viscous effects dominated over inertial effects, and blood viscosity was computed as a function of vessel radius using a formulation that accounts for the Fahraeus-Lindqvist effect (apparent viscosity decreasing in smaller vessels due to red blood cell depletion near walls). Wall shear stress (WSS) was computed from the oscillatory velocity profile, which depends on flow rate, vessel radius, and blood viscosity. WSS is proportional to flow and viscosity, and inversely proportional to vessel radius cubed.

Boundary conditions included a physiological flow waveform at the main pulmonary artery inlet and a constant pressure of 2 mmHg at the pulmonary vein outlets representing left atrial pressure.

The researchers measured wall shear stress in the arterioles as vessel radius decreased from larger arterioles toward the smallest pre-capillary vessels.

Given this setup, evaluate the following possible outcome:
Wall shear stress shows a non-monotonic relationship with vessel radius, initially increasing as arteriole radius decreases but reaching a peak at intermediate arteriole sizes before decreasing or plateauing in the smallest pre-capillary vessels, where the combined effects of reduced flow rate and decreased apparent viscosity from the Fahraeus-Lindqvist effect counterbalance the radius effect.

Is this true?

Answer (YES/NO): NO